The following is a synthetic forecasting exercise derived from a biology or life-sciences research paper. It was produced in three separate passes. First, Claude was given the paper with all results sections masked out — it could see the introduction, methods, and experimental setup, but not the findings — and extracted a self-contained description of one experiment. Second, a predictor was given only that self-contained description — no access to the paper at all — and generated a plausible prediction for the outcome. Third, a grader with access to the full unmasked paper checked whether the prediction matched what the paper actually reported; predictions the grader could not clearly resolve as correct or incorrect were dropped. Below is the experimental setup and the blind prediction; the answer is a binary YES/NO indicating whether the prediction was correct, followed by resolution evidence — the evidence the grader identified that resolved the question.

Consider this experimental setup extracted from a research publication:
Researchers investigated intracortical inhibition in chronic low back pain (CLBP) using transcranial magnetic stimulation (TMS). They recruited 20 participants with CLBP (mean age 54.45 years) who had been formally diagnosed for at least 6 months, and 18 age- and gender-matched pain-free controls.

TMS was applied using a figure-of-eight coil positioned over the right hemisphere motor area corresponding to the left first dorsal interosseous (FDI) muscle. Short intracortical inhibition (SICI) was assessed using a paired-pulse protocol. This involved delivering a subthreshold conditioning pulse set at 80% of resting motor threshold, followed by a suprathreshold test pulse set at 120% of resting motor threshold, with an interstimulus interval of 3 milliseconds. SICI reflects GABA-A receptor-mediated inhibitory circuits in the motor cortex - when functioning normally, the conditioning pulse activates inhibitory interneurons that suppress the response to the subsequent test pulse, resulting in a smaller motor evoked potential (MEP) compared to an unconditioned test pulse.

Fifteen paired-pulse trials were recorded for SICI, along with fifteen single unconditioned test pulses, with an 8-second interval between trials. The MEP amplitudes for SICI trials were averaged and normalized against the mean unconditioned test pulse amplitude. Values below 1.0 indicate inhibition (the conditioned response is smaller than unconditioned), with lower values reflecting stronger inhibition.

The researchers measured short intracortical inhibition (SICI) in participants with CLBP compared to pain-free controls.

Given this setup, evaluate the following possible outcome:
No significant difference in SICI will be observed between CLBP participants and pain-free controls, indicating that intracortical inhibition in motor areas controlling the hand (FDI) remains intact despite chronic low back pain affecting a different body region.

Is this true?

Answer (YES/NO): YES